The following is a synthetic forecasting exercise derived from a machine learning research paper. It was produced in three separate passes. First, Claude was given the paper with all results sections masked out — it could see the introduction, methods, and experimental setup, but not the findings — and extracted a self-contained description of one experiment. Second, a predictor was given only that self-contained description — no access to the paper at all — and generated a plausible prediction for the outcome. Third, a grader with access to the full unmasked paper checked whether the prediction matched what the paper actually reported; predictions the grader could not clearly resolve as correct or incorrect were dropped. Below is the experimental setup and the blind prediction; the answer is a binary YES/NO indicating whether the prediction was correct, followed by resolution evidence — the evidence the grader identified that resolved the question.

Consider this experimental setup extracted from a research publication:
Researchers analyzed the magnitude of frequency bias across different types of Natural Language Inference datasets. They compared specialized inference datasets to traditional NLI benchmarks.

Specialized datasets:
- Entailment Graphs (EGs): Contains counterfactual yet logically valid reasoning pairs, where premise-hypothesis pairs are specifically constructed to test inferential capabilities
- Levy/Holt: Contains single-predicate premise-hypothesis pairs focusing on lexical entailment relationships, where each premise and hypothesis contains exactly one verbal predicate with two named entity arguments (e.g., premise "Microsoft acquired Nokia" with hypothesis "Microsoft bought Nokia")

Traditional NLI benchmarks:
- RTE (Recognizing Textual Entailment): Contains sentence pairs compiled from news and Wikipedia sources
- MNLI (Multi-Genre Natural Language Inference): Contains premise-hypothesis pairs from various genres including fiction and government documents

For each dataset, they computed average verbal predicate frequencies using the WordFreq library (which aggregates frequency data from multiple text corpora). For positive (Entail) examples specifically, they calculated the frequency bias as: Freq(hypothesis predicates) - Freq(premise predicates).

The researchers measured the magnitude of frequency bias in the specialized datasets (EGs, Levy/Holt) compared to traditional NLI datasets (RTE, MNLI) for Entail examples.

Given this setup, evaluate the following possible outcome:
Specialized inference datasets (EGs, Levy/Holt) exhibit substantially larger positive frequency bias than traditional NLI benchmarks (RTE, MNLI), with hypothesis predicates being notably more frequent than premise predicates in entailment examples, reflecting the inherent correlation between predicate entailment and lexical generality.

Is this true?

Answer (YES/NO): YES